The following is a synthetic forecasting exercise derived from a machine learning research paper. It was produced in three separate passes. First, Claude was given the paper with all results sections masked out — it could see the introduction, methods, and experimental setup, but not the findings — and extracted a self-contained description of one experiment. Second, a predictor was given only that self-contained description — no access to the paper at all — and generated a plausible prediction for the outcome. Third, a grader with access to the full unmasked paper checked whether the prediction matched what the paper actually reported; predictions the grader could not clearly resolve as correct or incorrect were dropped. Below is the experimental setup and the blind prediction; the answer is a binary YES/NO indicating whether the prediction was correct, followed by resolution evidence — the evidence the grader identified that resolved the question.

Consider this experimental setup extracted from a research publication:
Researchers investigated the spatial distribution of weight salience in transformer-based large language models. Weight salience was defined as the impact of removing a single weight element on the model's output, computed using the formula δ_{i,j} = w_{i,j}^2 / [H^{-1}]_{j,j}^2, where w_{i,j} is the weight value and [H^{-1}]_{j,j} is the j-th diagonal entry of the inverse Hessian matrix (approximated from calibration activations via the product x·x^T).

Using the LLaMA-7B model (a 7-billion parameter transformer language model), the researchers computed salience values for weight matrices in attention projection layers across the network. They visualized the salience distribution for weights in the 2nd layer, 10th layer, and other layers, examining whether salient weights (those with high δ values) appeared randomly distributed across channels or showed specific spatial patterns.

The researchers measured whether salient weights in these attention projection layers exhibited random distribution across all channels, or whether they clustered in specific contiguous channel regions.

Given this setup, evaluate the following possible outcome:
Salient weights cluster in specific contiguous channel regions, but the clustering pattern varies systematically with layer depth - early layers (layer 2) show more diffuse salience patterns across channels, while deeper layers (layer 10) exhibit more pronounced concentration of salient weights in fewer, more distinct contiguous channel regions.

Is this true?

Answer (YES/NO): NO